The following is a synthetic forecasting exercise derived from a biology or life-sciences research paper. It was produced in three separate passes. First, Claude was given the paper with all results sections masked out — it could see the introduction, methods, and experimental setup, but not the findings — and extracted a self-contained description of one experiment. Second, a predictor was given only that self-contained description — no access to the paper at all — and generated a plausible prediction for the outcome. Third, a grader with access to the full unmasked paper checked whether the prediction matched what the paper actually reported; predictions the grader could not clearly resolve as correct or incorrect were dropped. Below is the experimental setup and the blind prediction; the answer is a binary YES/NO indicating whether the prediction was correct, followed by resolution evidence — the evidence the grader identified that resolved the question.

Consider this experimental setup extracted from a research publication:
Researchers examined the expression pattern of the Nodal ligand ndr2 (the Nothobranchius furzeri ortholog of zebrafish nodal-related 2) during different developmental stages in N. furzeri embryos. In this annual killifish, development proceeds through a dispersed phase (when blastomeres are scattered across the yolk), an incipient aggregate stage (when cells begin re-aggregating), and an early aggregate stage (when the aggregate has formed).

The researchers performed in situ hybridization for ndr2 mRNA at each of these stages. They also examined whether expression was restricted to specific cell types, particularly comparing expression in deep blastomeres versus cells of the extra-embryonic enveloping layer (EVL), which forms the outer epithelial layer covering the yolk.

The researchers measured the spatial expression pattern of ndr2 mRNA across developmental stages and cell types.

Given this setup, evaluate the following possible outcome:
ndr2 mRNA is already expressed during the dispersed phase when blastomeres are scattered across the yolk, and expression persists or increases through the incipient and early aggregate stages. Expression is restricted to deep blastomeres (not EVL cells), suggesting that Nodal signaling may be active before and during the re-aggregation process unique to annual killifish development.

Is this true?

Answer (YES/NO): YES